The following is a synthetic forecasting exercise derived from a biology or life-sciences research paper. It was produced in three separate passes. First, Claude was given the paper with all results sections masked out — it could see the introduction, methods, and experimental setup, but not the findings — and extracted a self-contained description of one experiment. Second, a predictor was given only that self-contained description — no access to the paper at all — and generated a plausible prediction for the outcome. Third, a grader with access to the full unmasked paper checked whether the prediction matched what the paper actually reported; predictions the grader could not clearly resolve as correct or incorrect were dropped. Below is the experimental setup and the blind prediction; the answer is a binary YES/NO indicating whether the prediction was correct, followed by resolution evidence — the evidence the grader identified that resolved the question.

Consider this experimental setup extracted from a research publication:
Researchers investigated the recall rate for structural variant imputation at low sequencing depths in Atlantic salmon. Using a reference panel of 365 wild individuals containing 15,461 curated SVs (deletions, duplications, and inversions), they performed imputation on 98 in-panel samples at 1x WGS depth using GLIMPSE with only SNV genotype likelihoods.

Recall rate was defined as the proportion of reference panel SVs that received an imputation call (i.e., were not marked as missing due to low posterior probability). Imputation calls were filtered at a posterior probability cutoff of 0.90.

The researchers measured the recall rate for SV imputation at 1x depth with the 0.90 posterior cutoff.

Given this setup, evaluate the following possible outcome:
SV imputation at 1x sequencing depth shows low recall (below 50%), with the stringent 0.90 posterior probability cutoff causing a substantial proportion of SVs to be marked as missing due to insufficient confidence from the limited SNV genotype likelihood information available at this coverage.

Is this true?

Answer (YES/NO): NO